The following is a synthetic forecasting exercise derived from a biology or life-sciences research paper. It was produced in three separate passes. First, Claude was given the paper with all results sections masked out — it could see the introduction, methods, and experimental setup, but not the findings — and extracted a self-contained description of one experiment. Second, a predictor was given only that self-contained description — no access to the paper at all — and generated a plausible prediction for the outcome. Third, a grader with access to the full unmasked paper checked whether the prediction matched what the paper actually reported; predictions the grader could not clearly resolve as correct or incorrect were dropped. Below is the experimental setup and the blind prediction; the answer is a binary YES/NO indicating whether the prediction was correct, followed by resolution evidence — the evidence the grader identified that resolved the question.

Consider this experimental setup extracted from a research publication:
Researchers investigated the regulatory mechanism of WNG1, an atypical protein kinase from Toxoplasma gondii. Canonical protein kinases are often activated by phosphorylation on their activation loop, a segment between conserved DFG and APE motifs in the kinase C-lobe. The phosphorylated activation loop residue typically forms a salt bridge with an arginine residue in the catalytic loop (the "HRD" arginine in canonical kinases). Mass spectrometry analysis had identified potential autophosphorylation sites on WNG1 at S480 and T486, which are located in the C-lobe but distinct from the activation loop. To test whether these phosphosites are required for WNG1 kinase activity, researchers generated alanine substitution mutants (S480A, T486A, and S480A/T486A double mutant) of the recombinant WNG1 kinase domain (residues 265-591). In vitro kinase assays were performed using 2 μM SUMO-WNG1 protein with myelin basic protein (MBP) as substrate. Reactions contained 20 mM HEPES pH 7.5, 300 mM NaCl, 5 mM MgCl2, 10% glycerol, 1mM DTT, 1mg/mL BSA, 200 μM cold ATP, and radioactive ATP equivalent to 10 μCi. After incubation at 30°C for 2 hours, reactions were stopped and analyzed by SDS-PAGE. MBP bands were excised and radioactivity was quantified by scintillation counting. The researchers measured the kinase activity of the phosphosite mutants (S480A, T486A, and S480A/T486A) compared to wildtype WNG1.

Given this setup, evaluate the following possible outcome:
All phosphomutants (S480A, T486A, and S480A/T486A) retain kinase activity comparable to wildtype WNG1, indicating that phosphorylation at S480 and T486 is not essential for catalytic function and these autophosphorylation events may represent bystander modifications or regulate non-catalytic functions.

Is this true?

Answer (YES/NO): NO